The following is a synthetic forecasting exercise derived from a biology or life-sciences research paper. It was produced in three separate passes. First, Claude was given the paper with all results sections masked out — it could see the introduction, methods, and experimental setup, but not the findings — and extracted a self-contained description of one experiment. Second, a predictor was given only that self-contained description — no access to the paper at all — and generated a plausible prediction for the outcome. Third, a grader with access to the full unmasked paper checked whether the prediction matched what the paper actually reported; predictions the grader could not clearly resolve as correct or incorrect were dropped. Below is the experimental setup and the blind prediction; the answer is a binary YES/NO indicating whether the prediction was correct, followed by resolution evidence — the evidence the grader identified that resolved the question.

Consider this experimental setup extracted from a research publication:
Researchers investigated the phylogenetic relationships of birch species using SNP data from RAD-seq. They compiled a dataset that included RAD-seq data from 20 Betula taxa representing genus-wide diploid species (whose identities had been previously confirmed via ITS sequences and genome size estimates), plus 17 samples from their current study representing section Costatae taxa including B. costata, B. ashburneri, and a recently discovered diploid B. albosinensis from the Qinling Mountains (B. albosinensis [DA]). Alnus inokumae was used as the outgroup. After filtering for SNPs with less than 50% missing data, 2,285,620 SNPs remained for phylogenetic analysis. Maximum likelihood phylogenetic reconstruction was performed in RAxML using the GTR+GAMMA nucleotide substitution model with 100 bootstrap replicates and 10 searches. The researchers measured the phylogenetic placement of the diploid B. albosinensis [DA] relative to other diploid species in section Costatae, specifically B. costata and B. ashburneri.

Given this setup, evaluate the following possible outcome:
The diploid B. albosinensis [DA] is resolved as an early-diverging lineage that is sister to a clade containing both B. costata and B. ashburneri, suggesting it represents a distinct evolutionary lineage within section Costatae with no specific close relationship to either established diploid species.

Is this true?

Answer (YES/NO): NO